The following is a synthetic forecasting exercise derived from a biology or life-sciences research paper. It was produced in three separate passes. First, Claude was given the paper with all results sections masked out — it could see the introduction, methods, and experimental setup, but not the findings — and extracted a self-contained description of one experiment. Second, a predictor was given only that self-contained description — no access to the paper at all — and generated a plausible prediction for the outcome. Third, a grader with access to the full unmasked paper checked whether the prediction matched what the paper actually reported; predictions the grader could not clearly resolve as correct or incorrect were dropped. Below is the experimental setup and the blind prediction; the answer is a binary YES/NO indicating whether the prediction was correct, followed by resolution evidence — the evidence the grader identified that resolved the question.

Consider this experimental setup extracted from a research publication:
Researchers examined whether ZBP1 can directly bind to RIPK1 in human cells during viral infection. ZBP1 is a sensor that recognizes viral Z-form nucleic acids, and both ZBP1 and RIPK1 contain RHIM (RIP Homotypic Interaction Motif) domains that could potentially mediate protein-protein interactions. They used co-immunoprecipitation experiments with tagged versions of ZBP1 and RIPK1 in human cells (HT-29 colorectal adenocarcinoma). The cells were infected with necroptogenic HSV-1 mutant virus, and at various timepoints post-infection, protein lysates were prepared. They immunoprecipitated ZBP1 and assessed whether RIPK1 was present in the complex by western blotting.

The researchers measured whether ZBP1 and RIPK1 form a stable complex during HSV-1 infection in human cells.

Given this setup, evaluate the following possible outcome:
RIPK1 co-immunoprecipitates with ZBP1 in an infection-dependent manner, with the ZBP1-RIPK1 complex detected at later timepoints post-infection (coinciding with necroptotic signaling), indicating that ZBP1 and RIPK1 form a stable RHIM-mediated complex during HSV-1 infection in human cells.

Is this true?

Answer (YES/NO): YES